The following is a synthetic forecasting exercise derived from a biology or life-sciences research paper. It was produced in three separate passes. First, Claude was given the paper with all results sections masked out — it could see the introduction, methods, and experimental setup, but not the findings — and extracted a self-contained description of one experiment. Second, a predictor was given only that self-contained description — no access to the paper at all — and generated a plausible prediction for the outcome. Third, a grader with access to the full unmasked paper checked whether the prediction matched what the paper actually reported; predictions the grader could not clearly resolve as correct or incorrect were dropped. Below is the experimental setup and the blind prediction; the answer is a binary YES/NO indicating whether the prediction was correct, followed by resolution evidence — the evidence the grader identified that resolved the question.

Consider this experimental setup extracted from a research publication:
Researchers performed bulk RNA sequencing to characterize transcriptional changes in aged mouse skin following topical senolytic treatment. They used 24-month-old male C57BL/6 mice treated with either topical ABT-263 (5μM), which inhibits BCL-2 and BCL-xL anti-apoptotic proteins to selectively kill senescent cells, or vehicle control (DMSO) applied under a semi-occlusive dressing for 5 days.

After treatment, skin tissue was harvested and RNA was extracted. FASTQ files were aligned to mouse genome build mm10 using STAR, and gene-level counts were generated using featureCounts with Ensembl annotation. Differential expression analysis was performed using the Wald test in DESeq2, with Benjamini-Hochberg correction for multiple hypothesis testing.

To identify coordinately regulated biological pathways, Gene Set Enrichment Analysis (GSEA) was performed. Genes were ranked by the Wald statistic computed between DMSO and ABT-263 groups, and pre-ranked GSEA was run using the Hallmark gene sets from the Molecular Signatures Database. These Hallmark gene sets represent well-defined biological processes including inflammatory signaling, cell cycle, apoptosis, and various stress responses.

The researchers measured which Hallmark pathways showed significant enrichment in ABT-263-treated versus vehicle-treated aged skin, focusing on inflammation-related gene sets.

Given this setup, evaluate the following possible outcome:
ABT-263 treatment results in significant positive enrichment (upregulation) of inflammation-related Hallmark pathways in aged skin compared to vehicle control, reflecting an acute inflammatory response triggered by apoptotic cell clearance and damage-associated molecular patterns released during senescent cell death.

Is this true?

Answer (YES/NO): YES